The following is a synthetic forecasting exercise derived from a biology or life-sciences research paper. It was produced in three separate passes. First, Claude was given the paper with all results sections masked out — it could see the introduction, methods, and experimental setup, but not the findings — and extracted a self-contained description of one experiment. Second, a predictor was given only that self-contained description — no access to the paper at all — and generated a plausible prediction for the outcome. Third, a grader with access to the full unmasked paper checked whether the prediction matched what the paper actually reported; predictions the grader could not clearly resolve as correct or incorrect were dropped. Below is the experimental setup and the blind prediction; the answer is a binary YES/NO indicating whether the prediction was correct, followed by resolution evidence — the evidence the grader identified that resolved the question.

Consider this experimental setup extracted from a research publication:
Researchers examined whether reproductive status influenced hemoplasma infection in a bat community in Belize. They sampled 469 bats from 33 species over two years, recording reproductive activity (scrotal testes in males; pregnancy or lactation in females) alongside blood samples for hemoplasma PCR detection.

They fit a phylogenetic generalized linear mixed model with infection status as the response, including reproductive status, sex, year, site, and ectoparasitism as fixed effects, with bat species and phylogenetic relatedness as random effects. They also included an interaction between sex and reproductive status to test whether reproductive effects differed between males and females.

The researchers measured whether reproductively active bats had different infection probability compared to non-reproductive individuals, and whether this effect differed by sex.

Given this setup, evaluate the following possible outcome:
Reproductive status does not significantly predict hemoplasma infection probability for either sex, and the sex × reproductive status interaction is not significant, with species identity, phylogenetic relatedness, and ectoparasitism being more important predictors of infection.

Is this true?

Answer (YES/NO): NO